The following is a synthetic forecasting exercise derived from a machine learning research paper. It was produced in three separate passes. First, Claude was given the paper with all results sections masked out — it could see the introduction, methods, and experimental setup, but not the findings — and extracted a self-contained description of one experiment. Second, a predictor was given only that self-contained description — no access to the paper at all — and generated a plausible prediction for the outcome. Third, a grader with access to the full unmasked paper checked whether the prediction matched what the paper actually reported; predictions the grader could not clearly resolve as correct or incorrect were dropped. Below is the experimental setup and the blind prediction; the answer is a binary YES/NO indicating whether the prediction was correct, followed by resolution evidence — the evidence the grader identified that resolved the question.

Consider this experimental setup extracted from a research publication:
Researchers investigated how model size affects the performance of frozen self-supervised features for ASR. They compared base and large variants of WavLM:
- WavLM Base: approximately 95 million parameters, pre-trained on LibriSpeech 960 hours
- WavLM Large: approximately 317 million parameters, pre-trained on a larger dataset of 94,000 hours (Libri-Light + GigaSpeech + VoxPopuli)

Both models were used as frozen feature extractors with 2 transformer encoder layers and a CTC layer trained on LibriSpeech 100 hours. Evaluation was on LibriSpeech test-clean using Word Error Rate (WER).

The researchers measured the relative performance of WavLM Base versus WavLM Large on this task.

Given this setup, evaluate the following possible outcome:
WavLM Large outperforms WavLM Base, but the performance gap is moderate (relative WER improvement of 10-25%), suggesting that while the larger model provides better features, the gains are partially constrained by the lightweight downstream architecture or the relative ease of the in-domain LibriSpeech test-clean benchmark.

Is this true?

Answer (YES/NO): NO